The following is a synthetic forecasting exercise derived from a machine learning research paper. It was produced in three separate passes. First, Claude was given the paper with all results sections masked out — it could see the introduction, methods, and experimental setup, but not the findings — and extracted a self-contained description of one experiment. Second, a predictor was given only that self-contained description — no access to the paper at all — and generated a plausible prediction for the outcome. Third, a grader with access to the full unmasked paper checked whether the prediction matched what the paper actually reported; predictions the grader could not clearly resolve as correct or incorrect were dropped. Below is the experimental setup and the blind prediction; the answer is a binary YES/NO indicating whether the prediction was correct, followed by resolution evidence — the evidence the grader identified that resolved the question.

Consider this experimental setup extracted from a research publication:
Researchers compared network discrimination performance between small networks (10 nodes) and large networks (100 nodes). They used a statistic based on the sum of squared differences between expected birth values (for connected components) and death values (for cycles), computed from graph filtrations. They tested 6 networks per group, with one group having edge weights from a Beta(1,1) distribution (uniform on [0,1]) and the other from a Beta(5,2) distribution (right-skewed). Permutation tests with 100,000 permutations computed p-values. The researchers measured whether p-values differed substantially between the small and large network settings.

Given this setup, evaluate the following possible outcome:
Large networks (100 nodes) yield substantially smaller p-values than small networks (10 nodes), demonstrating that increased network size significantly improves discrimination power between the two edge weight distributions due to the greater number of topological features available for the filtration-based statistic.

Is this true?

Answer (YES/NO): NO